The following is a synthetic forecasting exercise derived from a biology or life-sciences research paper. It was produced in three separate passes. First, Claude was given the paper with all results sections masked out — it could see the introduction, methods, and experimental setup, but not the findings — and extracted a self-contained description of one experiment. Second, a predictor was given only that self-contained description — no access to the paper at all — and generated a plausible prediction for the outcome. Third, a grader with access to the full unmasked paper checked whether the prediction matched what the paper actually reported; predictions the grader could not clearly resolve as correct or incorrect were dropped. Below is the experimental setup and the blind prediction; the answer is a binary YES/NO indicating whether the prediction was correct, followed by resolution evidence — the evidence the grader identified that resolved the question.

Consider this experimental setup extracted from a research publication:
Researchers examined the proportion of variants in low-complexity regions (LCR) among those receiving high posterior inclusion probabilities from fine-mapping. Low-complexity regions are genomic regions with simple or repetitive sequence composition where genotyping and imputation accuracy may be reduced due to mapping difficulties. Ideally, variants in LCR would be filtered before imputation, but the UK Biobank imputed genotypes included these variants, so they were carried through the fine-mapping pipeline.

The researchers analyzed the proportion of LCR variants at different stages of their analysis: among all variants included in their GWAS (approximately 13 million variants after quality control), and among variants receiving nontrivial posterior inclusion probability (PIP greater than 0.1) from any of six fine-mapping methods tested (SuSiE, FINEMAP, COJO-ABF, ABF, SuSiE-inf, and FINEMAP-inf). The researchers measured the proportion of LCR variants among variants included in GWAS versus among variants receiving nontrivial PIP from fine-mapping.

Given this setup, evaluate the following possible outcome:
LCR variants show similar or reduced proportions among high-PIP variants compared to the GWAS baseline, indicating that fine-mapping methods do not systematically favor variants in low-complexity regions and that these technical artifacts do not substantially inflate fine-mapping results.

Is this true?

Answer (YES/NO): NO